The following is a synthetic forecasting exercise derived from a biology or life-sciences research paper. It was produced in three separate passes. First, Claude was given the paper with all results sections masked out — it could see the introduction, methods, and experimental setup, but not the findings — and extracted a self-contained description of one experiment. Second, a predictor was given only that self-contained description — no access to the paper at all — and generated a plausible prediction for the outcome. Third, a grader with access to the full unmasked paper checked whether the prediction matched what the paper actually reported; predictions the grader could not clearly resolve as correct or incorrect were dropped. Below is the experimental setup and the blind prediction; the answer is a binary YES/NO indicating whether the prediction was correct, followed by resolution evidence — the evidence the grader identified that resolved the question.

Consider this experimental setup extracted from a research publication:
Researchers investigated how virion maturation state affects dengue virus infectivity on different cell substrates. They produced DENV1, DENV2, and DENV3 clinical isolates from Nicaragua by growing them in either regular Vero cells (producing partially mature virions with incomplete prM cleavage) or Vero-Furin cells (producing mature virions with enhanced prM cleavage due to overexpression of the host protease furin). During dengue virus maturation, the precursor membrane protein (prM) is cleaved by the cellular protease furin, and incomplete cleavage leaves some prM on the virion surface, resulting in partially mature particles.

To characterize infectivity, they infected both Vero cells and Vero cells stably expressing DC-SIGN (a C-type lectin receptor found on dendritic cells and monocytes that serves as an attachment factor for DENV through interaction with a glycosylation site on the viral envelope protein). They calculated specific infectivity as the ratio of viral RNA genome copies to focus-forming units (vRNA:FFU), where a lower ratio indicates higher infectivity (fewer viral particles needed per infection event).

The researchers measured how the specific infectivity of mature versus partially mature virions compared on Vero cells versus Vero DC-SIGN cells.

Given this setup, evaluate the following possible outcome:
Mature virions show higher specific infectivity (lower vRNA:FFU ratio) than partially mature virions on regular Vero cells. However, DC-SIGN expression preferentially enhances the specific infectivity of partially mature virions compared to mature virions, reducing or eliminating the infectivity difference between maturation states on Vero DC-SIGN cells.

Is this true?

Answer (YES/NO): NO